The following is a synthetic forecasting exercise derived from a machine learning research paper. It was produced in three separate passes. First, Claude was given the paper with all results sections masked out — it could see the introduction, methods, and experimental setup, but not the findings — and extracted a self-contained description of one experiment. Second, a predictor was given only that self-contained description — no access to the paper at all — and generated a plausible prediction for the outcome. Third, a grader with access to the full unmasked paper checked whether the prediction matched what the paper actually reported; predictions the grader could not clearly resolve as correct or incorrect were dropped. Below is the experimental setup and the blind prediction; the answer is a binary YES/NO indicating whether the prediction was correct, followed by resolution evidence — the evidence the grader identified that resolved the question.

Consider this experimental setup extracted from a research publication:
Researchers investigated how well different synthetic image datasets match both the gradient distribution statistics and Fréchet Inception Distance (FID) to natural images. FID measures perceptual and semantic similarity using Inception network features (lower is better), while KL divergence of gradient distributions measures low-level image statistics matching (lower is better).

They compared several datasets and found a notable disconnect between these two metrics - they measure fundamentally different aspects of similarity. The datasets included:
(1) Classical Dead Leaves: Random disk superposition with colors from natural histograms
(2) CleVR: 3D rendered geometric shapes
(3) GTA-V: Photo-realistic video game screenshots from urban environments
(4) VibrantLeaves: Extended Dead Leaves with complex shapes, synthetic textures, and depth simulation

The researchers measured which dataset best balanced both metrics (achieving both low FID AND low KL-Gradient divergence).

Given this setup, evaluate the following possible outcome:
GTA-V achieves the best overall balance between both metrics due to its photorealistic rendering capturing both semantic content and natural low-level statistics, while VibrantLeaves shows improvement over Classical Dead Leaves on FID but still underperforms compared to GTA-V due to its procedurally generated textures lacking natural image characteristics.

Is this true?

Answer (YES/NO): NO